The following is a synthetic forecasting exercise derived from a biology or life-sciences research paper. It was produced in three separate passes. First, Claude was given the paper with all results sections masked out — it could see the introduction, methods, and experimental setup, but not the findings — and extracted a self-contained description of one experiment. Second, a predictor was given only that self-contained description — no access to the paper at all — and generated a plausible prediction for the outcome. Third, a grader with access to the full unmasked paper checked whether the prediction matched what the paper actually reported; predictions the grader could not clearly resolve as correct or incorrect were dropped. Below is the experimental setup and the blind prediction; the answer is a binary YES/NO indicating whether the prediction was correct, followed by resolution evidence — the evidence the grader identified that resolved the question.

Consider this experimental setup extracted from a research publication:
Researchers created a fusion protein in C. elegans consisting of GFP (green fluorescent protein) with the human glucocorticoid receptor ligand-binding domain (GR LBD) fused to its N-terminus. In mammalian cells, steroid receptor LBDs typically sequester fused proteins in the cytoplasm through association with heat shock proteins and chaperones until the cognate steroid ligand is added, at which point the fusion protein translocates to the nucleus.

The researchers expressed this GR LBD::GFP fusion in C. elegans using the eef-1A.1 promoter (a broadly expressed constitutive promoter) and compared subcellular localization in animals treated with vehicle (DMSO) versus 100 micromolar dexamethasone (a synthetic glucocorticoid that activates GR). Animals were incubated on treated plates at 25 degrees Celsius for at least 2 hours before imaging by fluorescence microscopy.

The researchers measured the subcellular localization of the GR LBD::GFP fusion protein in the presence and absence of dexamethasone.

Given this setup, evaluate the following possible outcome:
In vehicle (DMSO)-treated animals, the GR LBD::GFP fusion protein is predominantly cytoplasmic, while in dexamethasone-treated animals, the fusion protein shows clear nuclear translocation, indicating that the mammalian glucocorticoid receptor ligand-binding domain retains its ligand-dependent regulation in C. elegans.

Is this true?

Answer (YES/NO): NO